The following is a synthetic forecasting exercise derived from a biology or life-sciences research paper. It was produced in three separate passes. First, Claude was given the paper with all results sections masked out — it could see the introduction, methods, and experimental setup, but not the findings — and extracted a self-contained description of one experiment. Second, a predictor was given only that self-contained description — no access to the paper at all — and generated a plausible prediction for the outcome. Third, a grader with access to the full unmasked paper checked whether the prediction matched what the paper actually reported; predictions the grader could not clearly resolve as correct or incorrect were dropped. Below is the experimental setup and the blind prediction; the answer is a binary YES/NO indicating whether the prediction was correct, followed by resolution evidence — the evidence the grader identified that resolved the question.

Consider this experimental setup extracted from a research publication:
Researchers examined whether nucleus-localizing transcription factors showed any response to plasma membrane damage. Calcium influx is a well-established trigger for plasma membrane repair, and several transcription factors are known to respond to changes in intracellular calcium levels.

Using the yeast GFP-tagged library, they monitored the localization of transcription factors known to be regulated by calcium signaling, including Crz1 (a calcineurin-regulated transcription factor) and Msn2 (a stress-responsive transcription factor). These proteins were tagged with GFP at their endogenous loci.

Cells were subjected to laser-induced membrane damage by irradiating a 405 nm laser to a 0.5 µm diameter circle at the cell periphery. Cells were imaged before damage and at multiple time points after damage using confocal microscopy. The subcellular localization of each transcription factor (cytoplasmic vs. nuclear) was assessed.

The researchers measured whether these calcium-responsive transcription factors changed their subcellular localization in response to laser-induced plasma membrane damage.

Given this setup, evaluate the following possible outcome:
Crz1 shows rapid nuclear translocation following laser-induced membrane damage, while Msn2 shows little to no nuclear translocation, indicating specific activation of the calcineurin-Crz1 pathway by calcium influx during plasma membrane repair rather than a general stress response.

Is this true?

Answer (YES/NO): NO